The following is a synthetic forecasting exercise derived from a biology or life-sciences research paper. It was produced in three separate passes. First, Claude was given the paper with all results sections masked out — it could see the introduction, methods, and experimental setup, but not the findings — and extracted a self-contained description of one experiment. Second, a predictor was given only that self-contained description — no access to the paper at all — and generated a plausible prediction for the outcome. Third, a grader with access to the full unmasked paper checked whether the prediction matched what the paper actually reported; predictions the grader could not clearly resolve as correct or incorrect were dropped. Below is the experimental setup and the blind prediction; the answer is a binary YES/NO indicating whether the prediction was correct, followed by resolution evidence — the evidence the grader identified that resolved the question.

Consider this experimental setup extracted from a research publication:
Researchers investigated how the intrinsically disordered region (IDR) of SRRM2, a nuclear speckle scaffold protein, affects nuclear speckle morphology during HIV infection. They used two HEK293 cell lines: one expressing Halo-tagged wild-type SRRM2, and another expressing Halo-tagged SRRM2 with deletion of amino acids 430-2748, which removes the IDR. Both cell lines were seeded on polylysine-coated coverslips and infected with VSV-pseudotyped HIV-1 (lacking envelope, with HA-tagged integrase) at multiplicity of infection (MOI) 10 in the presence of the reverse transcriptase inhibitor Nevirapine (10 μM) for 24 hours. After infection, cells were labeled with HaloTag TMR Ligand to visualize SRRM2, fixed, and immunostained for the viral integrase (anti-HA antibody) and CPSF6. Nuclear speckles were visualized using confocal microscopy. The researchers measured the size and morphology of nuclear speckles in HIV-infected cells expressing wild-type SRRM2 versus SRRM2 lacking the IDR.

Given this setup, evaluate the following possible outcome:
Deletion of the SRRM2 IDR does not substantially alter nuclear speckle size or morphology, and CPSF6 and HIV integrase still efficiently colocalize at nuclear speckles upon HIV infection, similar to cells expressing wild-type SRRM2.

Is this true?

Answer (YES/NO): NO